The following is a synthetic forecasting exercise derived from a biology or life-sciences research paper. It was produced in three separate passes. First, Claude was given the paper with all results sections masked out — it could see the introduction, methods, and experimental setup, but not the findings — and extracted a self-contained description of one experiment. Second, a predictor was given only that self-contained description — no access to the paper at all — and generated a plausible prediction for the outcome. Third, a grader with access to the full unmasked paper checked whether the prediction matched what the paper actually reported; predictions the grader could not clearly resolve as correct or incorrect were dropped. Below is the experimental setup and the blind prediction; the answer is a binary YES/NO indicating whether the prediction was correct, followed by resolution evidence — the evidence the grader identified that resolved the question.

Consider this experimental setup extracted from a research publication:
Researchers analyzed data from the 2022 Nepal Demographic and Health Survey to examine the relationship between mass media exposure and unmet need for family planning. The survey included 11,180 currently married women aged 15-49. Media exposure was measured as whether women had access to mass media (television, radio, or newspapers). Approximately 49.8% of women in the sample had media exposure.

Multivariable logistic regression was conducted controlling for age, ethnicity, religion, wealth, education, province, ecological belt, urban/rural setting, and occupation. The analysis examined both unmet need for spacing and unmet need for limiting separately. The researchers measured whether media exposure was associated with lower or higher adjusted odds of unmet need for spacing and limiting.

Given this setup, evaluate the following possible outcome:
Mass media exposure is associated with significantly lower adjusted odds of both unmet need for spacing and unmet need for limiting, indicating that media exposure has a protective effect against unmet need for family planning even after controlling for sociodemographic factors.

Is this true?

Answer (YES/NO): YES